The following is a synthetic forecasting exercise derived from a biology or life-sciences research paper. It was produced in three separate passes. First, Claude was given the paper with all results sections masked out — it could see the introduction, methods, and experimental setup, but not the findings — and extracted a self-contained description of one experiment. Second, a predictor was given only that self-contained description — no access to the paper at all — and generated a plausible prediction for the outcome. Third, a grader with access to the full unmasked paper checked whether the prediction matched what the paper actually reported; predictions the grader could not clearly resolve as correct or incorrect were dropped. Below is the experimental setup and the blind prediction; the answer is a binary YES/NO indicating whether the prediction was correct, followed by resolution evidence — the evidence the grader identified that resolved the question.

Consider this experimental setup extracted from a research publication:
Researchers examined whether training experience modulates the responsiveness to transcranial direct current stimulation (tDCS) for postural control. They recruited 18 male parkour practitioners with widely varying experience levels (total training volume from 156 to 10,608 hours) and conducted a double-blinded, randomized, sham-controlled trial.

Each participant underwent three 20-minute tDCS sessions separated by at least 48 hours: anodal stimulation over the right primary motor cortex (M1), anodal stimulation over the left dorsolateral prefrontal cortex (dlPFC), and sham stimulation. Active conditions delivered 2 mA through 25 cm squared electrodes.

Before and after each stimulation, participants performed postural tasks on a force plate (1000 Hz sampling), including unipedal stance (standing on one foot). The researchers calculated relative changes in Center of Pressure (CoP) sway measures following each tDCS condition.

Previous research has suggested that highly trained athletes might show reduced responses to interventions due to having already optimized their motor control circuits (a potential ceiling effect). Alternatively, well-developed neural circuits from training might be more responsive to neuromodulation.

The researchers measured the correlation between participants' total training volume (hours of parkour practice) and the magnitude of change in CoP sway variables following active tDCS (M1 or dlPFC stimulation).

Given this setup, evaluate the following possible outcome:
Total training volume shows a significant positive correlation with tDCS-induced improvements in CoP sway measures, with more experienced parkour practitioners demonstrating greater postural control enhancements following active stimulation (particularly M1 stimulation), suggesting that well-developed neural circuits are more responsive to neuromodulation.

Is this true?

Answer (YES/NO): NO